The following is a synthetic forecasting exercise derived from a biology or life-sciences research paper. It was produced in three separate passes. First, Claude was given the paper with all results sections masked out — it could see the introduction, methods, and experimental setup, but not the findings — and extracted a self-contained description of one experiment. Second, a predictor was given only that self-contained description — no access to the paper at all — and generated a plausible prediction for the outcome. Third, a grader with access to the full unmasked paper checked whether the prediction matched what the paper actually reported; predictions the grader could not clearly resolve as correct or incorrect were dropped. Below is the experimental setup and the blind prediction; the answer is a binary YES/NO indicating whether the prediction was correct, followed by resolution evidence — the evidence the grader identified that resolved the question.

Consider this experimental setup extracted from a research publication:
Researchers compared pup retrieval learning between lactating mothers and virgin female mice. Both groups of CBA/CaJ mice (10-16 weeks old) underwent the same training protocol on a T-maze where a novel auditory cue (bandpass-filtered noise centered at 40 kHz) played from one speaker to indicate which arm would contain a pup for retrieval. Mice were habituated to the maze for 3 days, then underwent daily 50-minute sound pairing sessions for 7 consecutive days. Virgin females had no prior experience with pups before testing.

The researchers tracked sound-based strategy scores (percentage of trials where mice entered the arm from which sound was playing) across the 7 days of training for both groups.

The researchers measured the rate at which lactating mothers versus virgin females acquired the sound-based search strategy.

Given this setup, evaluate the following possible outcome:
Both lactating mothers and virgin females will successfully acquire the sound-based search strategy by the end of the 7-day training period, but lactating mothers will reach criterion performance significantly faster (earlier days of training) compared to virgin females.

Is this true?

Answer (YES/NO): YES